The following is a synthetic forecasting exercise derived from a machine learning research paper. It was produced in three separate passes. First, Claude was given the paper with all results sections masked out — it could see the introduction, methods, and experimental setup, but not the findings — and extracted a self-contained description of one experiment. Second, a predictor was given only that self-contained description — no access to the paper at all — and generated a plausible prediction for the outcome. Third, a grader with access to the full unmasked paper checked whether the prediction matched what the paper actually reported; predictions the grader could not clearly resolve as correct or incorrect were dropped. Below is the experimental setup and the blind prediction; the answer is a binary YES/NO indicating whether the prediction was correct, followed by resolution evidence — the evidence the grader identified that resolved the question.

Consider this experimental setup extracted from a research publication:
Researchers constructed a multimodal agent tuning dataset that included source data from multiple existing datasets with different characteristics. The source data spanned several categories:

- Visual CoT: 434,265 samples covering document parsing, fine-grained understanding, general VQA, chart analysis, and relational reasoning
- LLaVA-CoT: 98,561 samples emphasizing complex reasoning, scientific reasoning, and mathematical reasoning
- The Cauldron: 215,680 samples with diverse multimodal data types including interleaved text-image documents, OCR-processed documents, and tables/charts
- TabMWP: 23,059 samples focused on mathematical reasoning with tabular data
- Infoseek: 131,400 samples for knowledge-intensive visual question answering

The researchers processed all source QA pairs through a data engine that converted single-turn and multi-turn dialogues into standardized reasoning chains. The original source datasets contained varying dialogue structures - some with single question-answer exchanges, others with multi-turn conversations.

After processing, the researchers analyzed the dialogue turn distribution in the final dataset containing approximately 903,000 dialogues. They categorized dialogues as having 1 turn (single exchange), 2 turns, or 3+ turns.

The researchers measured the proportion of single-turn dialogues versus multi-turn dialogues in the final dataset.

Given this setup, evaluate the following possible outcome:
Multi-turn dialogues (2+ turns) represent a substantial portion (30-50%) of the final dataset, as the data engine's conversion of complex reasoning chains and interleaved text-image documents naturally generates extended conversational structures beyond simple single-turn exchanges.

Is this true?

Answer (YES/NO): NO